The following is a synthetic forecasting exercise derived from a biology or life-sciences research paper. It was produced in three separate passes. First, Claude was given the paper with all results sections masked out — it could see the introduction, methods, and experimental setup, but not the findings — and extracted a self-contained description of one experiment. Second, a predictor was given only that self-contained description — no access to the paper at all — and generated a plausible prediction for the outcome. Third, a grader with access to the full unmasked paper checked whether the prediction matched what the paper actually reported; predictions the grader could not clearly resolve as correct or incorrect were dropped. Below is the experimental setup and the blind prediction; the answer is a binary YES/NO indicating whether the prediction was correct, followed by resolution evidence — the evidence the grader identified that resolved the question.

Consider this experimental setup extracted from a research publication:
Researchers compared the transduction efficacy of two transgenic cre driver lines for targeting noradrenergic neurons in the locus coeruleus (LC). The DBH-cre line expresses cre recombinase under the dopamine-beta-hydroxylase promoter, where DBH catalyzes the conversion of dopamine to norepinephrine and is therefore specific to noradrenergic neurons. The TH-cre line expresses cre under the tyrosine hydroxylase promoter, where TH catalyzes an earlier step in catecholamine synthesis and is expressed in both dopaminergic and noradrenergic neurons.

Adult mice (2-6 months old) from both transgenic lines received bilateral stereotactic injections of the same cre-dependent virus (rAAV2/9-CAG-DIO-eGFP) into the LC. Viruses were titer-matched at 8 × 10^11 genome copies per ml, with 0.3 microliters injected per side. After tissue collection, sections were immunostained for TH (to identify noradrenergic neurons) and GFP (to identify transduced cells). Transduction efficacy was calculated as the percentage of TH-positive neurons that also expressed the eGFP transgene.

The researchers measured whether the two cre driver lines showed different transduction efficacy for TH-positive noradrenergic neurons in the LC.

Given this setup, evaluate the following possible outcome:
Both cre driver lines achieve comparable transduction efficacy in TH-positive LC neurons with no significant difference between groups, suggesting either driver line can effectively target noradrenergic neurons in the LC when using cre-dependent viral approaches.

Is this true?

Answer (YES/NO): NO